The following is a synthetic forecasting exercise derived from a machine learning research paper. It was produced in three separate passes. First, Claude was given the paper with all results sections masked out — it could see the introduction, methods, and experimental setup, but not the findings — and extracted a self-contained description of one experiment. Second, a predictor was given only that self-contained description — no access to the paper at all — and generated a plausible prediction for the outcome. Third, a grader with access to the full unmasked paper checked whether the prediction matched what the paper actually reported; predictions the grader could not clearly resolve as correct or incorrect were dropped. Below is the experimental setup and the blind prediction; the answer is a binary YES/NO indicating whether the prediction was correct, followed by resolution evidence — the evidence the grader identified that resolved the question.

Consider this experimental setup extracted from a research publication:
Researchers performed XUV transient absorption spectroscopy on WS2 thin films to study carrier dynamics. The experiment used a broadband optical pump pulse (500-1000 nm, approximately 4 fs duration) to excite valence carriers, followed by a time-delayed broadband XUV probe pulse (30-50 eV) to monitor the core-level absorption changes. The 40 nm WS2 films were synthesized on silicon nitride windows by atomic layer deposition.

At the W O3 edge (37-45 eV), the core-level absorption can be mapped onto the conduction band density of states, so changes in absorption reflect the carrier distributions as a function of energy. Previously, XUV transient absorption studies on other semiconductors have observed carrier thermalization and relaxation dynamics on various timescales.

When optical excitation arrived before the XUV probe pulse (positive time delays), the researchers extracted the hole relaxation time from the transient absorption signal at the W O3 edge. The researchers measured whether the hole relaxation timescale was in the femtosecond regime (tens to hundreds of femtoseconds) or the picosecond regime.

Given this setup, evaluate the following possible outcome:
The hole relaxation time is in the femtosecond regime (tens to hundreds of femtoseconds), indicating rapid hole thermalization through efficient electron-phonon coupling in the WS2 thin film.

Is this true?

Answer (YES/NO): NO